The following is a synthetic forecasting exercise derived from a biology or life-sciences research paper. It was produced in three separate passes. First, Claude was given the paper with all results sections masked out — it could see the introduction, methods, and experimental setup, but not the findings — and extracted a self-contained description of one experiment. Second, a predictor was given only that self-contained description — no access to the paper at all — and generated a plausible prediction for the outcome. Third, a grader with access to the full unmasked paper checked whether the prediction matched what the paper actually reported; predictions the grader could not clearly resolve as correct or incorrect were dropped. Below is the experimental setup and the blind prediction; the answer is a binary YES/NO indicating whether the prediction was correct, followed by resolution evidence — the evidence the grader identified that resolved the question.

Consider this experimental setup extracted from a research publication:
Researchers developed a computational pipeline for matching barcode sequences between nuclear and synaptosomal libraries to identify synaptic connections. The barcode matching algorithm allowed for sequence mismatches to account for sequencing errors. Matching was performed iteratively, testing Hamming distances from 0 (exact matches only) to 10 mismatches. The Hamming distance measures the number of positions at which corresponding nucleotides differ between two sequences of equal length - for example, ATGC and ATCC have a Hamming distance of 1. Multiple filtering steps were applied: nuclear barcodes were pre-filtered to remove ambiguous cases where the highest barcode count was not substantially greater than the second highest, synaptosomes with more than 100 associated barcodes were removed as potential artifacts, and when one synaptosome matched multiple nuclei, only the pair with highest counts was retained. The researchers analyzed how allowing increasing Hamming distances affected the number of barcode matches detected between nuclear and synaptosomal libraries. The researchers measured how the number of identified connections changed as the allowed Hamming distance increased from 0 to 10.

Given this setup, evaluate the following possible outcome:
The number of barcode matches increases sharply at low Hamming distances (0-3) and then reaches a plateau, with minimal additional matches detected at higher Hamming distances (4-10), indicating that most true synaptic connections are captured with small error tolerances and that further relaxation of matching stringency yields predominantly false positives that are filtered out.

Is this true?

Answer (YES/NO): NO